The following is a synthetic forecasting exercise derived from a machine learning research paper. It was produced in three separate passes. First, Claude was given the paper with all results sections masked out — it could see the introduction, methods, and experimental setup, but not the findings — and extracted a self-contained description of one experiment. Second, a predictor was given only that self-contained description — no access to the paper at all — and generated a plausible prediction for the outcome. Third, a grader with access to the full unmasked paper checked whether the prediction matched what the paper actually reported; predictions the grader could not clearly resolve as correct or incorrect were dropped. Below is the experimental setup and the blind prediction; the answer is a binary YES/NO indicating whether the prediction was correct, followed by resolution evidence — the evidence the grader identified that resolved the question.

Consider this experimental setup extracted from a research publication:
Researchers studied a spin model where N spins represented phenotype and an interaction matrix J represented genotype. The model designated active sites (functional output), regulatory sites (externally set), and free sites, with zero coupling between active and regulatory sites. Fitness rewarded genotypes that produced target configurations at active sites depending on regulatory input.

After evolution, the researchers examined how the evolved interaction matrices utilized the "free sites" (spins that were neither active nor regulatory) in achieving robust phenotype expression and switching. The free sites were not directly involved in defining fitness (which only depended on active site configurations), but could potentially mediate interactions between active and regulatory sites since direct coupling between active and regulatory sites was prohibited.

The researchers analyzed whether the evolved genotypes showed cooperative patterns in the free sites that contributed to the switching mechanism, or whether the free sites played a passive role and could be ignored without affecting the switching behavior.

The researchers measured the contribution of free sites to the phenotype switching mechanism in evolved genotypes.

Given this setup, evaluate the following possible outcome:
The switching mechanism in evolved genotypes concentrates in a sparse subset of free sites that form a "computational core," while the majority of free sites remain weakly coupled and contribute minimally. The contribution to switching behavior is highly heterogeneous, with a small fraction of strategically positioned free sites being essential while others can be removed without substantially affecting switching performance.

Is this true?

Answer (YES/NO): NO